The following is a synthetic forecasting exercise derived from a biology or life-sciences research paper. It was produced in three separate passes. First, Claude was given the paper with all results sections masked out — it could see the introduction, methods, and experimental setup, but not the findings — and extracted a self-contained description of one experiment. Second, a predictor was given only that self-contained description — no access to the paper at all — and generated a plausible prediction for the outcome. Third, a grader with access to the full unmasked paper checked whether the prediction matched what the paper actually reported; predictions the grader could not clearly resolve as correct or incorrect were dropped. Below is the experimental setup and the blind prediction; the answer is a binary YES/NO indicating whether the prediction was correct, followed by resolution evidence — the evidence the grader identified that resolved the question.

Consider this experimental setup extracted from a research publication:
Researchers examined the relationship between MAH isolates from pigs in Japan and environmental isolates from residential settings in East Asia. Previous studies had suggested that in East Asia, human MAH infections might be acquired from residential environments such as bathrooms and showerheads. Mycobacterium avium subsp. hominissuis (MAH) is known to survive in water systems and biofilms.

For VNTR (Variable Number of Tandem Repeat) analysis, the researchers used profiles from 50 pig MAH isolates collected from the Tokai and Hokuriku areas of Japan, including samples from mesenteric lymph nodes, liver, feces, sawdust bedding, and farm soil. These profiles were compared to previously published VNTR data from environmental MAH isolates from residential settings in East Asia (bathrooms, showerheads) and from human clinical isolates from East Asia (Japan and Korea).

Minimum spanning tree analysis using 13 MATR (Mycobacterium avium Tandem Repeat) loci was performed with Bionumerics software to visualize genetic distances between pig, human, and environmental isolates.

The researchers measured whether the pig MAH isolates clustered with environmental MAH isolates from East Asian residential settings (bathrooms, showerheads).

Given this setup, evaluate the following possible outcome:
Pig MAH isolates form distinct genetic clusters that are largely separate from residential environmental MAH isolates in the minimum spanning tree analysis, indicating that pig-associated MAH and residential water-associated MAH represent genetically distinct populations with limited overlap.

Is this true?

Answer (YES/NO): YES